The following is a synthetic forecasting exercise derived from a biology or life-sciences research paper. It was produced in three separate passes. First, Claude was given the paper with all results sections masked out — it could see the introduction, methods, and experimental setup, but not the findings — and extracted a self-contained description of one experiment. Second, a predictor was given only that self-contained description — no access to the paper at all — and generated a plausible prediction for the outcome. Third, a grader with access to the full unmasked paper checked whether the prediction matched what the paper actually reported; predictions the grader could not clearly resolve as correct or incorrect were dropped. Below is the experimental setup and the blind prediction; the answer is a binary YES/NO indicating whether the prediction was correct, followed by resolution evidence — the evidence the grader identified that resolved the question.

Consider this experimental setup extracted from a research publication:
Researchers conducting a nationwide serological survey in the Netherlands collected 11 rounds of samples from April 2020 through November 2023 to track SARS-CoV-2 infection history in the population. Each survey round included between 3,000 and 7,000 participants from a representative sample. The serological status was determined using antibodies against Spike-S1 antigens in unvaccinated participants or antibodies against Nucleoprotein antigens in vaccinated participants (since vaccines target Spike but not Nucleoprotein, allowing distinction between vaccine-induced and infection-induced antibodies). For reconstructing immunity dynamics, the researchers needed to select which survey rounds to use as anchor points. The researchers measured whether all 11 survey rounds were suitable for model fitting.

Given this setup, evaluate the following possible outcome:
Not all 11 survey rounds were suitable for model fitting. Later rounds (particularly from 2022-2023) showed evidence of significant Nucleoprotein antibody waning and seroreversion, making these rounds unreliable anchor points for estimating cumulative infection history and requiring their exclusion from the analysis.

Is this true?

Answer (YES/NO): NO